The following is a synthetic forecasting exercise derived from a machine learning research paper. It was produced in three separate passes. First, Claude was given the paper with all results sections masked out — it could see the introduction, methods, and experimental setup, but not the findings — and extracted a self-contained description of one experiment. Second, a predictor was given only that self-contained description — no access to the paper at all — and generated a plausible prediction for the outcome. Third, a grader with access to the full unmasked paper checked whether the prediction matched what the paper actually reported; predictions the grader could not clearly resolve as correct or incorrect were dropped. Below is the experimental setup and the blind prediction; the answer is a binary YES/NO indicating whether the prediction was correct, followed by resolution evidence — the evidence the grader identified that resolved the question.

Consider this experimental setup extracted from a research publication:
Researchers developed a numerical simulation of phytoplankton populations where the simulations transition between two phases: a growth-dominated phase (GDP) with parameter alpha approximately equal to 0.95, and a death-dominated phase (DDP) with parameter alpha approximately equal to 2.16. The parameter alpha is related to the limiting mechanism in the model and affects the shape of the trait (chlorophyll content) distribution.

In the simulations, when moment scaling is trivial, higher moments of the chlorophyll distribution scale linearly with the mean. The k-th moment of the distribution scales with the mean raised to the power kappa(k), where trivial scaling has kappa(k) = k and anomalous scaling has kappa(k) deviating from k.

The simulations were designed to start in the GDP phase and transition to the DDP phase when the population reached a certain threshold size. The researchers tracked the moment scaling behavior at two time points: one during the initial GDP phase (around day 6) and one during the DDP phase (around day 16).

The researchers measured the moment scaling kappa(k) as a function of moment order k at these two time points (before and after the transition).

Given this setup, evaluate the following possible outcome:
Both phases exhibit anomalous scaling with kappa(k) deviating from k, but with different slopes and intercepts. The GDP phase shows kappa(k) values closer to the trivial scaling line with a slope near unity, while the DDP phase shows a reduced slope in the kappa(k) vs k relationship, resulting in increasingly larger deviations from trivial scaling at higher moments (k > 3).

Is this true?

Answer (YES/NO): NO